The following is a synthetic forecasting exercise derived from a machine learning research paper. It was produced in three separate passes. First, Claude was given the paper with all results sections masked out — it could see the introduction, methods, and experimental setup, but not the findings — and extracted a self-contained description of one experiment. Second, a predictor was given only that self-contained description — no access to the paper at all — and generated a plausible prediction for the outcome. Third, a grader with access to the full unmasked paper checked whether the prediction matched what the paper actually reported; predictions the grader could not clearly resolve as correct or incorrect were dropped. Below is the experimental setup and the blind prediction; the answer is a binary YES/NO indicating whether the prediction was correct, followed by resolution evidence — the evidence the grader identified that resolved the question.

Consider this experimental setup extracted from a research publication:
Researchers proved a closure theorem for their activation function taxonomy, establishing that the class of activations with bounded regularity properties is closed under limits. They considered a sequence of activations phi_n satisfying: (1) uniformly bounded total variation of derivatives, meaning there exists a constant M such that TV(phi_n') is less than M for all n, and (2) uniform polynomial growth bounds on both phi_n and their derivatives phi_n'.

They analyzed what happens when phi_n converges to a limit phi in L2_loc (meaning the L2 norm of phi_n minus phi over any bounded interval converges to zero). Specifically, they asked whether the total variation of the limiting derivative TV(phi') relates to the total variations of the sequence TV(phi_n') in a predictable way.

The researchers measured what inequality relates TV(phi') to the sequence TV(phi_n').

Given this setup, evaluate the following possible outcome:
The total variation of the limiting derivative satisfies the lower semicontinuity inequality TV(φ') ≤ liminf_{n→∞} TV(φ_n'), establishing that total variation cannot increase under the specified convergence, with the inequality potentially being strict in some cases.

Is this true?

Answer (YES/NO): YES